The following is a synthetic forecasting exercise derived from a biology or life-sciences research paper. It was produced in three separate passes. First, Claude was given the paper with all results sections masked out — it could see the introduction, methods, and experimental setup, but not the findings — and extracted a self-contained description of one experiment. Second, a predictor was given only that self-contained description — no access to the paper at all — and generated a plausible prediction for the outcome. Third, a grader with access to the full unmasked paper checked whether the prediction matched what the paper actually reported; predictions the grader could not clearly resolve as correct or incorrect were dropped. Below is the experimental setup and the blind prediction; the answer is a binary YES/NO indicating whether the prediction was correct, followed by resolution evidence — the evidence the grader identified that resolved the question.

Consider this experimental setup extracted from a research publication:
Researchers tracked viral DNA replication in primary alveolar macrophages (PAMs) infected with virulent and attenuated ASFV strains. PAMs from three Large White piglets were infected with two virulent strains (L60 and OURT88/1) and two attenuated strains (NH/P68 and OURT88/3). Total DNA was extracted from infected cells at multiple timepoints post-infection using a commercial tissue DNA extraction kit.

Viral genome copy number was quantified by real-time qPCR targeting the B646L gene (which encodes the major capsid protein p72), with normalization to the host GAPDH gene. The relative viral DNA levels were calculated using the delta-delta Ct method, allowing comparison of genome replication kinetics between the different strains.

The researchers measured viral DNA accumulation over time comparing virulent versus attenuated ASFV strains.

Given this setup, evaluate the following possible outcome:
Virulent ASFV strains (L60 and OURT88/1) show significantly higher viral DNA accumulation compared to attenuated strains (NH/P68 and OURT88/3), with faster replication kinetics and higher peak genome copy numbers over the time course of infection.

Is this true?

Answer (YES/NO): NO